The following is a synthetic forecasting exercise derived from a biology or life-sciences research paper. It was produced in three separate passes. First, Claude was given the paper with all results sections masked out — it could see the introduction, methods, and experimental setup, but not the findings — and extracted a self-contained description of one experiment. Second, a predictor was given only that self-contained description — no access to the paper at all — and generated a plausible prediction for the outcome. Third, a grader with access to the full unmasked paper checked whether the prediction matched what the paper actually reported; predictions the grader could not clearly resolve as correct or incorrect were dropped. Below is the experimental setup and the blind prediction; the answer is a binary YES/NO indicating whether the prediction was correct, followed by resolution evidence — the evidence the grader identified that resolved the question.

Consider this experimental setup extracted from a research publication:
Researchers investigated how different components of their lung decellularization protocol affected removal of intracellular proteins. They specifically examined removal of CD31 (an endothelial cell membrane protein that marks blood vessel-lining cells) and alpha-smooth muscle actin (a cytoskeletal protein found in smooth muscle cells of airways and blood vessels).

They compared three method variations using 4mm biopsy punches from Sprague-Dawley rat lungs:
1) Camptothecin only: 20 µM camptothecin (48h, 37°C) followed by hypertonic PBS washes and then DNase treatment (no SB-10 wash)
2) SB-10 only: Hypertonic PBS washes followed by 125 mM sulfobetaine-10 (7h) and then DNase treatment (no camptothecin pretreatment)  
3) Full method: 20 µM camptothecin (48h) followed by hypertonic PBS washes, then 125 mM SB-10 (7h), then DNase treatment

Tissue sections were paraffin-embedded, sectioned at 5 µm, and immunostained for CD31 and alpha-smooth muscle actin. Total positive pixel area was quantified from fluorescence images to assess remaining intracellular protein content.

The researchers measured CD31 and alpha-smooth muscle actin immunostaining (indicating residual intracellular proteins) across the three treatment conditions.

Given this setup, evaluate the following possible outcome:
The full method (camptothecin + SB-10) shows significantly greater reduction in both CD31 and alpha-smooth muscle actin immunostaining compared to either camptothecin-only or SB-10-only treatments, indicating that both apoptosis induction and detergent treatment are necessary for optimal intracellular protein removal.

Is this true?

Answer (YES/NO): NO